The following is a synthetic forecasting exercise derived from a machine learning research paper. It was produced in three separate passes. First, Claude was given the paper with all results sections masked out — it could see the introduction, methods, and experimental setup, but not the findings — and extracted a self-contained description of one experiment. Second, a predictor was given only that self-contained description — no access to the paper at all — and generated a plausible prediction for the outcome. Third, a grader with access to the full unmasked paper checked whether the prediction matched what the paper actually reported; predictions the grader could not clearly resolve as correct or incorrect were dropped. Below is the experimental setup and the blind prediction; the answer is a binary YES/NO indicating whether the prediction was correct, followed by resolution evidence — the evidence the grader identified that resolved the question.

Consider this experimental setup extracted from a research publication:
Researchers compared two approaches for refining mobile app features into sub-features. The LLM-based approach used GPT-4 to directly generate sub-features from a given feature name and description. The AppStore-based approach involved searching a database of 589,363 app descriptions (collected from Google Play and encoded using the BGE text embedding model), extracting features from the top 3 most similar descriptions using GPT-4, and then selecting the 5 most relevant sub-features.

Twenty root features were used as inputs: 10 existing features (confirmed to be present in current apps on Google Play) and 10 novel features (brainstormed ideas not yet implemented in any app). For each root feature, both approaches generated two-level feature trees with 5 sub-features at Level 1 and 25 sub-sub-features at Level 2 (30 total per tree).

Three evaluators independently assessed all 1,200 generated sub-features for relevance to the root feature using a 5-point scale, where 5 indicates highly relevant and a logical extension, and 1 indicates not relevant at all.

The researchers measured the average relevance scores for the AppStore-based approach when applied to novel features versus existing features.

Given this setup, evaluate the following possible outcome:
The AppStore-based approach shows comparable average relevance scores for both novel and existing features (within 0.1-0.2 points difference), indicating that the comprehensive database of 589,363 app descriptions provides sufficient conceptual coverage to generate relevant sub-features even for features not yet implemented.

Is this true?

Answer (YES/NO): NO